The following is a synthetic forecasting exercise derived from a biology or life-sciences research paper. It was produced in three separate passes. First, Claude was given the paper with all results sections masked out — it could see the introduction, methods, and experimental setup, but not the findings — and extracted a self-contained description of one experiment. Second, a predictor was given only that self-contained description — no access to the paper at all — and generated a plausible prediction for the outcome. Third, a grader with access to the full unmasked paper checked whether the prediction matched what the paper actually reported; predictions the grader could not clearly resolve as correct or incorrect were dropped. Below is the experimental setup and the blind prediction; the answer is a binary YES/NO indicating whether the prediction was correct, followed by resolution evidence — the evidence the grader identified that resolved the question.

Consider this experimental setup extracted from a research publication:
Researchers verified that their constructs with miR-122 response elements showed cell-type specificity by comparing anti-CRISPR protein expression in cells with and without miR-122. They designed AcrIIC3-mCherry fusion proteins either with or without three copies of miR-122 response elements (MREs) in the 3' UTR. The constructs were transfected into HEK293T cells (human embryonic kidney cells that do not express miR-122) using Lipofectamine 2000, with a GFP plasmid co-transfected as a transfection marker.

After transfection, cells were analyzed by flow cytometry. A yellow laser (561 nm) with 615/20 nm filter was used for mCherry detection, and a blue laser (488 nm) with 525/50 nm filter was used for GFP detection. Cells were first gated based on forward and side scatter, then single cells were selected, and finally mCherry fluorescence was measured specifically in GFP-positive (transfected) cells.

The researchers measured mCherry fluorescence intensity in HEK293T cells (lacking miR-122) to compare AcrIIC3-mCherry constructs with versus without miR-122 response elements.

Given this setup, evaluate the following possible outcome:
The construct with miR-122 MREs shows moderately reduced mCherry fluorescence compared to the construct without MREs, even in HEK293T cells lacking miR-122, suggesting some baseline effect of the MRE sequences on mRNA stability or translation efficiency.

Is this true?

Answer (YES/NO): NO